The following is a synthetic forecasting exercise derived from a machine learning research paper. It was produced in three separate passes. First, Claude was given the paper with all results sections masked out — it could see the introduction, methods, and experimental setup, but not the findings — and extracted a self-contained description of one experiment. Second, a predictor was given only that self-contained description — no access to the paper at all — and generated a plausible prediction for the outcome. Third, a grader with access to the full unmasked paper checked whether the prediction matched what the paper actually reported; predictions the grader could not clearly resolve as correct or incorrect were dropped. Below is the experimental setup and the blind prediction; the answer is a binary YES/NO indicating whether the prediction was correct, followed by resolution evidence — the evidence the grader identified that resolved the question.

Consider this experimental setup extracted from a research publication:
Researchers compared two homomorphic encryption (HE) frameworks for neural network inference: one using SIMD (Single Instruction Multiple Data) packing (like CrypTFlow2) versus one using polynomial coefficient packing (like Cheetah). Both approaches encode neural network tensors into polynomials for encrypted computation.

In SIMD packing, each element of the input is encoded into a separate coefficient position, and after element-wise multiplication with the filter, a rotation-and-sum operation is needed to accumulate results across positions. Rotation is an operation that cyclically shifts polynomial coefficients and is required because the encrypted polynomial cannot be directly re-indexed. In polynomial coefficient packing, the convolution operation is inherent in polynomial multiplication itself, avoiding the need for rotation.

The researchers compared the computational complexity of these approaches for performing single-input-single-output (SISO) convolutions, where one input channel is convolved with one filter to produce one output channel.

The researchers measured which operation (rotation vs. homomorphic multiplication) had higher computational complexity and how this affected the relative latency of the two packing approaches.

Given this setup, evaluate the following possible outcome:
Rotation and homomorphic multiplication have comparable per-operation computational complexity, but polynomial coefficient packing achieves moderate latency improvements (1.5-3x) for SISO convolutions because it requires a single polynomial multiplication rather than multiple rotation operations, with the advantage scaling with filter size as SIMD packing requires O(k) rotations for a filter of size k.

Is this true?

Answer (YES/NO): NO